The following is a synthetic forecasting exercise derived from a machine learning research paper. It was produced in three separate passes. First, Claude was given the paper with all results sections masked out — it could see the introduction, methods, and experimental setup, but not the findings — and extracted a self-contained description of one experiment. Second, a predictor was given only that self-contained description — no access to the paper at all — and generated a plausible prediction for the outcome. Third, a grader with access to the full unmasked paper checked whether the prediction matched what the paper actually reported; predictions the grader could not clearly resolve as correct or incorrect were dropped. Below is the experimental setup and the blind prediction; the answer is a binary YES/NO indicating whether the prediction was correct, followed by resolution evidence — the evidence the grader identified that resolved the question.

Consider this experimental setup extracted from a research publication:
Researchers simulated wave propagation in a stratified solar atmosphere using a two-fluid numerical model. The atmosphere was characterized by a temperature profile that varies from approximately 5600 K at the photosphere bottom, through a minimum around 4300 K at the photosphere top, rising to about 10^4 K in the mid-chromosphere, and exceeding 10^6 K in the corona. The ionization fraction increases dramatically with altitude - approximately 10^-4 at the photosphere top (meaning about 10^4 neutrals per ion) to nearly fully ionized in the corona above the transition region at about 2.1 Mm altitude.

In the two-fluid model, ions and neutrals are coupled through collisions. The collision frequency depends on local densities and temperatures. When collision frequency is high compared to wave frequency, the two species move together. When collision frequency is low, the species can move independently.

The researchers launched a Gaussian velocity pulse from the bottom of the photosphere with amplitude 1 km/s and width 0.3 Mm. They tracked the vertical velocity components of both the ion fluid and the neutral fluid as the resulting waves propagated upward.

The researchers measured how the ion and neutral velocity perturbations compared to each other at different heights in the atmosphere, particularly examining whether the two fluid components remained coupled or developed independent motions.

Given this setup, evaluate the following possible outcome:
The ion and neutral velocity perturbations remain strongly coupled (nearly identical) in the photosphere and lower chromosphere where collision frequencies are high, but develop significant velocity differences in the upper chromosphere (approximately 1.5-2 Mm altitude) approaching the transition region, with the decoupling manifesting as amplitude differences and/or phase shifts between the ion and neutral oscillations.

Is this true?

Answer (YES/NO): NO